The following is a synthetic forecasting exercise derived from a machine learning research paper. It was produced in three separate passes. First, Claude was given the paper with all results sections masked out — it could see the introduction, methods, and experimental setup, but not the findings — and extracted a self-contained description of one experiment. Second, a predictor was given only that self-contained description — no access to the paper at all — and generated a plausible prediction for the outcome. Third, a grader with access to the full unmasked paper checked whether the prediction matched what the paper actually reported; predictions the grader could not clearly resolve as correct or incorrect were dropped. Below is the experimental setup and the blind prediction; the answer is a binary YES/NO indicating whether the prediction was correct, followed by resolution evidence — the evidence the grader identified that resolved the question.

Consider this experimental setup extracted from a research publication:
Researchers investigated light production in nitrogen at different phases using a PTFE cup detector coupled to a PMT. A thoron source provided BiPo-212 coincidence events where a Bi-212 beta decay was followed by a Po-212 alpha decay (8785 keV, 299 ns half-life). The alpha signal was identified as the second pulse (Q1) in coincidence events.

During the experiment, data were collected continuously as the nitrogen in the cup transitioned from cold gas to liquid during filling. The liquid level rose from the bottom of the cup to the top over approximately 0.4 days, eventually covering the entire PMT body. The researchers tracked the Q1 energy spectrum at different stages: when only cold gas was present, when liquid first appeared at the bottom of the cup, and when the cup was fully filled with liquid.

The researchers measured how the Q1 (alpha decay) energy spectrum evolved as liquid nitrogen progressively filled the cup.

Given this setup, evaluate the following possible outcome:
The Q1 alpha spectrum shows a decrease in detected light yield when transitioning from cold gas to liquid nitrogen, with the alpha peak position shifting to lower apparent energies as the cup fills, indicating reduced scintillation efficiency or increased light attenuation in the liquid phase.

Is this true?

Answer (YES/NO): YES